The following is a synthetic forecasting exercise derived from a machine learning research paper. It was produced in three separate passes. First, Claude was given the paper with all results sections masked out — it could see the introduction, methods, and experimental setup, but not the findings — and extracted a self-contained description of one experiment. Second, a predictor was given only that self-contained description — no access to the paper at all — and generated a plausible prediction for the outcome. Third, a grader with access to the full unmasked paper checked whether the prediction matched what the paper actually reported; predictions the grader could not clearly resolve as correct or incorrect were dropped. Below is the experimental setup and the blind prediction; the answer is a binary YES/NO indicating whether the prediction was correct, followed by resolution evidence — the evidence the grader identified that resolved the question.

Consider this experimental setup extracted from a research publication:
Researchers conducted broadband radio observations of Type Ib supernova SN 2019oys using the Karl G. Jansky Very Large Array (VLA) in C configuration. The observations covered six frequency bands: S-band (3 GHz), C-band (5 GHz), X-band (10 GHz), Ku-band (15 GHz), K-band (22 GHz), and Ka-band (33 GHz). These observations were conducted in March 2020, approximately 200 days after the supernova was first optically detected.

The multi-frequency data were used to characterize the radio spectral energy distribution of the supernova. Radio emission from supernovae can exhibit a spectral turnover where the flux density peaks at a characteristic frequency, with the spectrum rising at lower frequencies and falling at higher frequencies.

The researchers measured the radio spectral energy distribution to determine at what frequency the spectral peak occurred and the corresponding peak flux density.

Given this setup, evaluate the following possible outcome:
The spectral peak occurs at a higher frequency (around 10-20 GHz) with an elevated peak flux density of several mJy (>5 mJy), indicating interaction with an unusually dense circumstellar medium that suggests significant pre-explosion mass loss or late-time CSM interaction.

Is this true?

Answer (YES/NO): NO